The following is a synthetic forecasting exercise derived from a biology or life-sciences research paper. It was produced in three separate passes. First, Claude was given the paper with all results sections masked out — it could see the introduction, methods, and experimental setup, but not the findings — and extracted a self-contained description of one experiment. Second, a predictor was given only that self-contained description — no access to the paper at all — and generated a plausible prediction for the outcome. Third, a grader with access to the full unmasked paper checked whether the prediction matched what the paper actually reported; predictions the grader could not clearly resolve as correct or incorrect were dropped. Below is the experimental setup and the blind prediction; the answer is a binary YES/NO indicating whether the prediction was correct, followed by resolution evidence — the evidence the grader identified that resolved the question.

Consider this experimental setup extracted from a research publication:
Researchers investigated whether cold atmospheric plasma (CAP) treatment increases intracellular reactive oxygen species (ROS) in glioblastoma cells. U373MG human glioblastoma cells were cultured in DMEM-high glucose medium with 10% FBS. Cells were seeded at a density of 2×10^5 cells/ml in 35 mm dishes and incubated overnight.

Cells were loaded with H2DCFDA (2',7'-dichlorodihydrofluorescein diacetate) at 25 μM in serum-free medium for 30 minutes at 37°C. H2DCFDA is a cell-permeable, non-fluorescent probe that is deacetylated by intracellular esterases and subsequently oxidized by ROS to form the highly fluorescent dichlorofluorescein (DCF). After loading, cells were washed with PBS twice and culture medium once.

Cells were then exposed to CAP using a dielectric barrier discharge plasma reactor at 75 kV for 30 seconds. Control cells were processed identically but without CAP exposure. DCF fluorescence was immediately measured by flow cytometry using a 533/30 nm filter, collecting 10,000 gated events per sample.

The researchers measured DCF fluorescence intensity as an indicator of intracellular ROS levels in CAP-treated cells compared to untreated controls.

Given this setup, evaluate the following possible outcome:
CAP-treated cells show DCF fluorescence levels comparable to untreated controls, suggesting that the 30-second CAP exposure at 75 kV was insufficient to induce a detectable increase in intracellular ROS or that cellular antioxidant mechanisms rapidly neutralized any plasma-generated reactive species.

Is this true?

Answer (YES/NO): NO